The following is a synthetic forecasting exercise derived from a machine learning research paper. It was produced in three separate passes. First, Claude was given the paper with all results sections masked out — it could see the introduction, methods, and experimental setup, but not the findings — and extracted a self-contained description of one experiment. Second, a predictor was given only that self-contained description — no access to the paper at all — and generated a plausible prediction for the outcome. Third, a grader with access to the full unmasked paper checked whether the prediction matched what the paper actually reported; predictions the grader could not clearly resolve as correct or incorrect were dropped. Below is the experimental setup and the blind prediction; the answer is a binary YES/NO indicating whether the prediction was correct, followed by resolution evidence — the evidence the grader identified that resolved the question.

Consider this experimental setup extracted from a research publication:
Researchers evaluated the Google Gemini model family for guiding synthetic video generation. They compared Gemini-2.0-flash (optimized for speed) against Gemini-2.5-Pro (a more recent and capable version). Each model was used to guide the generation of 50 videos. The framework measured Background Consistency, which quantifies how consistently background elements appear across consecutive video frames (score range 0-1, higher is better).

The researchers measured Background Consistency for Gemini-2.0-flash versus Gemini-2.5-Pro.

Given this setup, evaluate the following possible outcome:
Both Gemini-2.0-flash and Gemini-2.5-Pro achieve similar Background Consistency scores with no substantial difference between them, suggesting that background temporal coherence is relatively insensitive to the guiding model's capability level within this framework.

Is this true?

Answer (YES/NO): NO